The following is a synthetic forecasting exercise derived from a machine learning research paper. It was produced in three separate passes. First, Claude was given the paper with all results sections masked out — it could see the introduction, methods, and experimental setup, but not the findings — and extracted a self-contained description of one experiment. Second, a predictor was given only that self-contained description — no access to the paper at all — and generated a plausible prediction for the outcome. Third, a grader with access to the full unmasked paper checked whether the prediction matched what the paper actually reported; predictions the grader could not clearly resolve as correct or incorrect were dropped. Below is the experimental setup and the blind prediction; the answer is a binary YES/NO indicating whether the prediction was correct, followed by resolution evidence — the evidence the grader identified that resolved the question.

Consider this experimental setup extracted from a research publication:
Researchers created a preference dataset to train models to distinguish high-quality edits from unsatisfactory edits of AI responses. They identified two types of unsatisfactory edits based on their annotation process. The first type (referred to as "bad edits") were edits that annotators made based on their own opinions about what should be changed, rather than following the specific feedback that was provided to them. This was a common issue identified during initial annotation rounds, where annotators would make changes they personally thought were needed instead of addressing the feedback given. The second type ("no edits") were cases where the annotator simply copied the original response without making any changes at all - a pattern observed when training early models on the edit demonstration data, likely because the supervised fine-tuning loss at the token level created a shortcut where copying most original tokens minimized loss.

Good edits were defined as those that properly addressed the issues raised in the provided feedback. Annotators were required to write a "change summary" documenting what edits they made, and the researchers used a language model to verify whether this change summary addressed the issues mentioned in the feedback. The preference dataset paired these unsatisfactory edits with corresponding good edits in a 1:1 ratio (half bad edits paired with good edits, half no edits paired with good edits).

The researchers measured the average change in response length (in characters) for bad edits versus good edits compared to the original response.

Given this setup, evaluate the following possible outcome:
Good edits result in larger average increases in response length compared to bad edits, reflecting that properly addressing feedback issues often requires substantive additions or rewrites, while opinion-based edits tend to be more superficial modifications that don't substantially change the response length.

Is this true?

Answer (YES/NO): NO